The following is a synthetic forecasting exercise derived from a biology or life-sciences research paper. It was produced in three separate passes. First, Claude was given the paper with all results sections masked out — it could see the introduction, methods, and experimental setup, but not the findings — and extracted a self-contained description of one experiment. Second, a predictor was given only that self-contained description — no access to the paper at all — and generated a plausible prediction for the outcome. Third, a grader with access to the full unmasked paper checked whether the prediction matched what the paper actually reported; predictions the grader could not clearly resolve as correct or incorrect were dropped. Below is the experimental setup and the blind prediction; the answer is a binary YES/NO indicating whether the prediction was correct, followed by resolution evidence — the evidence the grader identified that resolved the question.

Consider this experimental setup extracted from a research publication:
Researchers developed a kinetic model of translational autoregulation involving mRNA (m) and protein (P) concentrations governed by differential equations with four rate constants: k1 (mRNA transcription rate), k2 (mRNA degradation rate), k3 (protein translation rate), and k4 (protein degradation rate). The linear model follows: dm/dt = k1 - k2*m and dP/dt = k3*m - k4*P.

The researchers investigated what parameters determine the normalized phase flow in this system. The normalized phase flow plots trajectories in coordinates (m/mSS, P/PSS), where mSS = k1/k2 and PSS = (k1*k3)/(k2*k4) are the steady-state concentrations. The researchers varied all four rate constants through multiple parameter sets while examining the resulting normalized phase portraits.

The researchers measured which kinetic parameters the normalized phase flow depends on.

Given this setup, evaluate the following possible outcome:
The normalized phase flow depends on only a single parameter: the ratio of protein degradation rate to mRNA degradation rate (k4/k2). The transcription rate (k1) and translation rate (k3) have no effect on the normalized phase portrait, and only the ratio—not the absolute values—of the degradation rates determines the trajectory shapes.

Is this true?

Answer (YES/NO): YES